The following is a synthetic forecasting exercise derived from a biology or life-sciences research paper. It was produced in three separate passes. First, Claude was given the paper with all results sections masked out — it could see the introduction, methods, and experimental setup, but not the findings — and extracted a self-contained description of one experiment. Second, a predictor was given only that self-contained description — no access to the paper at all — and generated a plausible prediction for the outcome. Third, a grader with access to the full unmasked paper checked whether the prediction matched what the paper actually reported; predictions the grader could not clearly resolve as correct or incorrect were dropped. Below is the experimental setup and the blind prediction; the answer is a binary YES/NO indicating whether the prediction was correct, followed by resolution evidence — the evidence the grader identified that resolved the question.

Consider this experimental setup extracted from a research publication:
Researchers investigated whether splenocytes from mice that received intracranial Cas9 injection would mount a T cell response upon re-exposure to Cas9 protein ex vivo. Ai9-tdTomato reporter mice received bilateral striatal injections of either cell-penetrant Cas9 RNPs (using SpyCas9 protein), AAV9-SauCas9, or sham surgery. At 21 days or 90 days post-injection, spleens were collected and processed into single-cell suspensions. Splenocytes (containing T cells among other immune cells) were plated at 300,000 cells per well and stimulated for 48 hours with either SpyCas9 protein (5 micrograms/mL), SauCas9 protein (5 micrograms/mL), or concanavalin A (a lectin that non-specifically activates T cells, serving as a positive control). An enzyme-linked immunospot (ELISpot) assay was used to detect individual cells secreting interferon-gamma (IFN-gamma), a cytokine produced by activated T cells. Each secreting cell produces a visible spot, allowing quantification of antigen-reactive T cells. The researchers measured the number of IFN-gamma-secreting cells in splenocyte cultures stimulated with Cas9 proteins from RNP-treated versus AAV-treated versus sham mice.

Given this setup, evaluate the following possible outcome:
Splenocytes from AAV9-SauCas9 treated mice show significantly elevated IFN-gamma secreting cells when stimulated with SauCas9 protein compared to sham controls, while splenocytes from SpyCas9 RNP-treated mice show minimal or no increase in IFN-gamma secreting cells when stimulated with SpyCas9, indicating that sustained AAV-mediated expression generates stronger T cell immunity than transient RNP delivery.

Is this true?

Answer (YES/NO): NO